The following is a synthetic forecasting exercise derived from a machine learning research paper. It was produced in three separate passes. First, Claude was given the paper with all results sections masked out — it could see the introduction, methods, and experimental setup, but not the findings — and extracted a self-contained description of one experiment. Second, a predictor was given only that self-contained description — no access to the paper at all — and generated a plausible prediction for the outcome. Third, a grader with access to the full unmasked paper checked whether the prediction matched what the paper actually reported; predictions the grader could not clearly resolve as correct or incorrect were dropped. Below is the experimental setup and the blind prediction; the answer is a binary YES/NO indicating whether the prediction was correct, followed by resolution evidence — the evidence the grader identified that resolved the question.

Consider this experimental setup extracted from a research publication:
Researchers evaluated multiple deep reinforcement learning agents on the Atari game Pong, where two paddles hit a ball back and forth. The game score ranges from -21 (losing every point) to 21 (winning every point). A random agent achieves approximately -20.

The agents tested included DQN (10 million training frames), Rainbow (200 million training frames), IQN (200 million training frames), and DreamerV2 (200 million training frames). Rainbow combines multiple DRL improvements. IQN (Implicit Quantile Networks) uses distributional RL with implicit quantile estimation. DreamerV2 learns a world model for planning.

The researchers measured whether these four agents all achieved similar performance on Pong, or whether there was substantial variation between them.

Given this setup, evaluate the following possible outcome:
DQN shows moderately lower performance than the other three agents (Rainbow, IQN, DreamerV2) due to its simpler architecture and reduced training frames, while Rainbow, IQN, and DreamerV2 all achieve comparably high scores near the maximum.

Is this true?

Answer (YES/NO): NO